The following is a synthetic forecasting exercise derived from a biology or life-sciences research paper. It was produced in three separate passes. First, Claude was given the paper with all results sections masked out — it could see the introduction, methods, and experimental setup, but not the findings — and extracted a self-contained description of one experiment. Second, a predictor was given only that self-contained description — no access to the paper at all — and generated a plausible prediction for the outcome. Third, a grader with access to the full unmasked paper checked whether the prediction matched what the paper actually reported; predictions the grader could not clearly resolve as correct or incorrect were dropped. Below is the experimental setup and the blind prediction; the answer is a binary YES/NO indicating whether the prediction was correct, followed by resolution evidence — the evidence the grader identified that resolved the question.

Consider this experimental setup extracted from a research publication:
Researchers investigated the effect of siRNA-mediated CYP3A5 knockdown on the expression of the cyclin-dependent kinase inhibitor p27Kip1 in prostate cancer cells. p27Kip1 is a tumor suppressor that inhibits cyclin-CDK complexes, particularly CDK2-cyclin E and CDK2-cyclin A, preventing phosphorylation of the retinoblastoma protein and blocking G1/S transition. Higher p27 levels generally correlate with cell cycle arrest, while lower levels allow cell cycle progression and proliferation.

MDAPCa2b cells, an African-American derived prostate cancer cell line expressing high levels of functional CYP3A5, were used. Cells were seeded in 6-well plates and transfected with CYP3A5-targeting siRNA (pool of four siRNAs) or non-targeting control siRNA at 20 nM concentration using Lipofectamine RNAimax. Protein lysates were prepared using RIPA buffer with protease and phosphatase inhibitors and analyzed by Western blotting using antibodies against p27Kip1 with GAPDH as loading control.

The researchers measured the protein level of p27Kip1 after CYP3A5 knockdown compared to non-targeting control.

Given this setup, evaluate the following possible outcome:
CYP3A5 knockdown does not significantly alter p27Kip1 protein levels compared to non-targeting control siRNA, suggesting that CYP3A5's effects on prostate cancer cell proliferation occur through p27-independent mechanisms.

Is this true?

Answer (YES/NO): NO